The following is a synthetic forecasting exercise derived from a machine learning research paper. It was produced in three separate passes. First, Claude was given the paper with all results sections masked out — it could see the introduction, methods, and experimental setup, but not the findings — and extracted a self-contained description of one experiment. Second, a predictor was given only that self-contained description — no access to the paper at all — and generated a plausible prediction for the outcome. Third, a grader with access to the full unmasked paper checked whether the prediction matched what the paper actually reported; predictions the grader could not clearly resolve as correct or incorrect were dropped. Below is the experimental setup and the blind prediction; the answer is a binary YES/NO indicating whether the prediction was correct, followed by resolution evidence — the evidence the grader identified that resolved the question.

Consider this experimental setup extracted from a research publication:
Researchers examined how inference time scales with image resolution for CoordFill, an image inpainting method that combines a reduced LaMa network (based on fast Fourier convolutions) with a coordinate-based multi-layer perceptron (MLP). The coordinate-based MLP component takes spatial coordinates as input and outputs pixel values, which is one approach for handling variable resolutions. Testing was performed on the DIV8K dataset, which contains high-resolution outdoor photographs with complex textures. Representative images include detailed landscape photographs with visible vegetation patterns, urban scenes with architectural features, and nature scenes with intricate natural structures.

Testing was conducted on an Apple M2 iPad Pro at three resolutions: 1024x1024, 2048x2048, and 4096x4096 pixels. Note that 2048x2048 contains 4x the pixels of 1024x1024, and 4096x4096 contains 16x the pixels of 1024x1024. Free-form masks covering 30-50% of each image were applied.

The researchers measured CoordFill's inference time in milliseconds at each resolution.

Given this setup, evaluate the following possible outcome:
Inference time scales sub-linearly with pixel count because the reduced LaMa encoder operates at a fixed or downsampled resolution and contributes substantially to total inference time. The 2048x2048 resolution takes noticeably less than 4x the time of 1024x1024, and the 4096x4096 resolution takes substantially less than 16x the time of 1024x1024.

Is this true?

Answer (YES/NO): YES